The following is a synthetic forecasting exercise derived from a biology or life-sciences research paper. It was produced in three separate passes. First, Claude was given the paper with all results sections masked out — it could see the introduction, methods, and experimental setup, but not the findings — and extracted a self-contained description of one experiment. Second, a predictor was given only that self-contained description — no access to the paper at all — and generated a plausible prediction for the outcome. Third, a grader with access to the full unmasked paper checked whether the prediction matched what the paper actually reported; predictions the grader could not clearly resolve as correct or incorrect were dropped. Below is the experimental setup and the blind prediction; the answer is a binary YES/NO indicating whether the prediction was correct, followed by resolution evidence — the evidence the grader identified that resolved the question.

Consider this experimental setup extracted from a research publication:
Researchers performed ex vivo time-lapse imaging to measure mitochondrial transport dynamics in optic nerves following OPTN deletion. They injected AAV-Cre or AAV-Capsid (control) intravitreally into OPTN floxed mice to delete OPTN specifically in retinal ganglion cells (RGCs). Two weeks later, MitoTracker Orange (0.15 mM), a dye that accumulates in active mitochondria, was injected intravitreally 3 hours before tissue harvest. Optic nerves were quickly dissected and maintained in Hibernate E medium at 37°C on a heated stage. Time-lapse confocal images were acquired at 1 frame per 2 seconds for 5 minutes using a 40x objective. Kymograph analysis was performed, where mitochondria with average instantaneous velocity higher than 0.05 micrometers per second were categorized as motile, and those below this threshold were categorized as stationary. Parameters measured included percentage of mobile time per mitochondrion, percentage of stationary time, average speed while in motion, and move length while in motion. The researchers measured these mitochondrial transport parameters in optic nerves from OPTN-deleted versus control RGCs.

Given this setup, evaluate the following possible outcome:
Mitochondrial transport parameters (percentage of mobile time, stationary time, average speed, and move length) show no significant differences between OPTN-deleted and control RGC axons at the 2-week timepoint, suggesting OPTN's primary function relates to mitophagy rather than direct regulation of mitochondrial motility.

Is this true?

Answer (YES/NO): NO